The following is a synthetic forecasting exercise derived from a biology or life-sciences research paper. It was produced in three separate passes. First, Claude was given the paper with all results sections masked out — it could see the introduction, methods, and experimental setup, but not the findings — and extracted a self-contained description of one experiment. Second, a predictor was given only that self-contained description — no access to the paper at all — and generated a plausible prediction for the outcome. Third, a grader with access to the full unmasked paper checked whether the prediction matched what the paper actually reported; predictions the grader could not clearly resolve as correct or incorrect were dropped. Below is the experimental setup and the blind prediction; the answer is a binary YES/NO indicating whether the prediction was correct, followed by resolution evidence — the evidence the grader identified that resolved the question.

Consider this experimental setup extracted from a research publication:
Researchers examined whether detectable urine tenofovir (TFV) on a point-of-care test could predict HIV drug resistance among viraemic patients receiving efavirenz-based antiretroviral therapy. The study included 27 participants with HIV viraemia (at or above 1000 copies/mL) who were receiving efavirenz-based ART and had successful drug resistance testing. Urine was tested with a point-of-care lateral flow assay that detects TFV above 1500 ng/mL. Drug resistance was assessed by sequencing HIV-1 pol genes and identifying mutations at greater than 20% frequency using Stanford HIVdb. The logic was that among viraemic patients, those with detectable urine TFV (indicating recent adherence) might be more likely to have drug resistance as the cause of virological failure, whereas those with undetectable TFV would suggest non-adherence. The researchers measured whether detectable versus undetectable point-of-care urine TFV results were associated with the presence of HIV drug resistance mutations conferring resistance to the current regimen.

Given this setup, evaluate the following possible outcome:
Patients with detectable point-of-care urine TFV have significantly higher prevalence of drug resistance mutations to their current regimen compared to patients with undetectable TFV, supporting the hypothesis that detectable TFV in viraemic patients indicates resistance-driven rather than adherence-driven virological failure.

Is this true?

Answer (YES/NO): NO